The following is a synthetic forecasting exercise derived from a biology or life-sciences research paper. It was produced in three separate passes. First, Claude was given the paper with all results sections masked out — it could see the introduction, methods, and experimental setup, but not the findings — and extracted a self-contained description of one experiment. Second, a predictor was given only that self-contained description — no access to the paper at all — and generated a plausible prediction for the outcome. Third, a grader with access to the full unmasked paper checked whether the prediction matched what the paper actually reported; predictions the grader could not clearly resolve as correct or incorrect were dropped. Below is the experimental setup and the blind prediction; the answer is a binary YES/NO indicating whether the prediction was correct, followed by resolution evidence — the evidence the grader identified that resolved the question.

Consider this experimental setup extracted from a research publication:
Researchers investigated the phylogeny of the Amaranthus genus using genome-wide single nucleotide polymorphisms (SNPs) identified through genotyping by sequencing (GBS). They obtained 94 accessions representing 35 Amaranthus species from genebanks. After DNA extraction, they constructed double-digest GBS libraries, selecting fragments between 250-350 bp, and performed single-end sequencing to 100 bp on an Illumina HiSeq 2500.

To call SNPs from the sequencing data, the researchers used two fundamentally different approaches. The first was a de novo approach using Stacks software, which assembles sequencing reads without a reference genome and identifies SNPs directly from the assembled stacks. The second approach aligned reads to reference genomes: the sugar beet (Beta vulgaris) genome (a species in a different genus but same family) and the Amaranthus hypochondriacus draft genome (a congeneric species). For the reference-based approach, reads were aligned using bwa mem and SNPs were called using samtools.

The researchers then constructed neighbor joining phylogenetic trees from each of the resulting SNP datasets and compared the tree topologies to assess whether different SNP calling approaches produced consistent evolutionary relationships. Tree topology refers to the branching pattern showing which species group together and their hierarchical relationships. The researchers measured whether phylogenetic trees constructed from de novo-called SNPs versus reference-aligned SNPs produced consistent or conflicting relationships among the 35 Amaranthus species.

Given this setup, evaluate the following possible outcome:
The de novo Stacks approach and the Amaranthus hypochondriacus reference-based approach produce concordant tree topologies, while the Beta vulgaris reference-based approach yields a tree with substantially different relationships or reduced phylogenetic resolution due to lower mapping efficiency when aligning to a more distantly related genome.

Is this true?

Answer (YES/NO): NO